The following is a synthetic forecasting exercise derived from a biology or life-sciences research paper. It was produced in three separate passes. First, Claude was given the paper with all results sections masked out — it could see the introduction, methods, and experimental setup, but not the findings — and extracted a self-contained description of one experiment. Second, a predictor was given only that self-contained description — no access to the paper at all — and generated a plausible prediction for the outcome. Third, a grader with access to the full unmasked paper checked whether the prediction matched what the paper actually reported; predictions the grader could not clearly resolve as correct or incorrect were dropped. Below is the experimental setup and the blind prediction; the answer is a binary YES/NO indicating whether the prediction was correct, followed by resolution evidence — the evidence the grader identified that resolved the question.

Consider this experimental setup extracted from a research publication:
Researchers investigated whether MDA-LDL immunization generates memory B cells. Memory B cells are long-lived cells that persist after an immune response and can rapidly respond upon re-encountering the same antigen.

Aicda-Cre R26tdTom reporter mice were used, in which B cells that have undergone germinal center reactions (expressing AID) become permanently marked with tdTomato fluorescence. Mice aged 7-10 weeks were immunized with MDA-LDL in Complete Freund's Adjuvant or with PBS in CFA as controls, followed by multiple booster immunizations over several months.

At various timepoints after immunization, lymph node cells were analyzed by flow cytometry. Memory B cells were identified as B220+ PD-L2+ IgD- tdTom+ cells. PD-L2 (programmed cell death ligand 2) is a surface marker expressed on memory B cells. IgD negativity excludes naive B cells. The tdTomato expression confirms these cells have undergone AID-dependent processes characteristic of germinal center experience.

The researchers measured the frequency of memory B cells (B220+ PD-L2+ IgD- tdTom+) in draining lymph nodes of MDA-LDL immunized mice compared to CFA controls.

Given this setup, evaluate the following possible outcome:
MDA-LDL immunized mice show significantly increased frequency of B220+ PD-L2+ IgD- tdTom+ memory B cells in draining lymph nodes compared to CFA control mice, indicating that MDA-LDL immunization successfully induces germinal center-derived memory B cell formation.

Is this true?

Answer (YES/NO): YES